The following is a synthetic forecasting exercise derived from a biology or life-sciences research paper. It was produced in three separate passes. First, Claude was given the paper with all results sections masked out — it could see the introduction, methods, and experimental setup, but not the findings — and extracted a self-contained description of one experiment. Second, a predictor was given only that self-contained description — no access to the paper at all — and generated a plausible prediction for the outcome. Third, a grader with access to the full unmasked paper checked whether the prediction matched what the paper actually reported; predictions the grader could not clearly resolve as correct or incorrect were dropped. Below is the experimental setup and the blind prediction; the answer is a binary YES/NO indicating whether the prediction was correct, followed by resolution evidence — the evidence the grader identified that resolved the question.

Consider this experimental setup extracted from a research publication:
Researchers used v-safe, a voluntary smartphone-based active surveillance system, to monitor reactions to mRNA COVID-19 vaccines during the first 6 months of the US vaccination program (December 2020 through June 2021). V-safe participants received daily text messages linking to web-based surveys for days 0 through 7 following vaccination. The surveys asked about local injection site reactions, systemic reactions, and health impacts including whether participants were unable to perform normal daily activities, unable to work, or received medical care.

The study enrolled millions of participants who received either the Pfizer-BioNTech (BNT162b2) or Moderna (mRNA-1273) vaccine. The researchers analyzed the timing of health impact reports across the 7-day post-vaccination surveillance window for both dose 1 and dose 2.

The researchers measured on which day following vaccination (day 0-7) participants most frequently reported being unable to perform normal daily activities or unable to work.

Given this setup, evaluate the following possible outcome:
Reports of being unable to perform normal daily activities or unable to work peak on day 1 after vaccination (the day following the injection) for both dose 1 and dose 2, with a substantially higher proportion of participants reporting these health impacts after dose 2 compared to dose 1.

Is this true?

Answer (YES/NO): YES